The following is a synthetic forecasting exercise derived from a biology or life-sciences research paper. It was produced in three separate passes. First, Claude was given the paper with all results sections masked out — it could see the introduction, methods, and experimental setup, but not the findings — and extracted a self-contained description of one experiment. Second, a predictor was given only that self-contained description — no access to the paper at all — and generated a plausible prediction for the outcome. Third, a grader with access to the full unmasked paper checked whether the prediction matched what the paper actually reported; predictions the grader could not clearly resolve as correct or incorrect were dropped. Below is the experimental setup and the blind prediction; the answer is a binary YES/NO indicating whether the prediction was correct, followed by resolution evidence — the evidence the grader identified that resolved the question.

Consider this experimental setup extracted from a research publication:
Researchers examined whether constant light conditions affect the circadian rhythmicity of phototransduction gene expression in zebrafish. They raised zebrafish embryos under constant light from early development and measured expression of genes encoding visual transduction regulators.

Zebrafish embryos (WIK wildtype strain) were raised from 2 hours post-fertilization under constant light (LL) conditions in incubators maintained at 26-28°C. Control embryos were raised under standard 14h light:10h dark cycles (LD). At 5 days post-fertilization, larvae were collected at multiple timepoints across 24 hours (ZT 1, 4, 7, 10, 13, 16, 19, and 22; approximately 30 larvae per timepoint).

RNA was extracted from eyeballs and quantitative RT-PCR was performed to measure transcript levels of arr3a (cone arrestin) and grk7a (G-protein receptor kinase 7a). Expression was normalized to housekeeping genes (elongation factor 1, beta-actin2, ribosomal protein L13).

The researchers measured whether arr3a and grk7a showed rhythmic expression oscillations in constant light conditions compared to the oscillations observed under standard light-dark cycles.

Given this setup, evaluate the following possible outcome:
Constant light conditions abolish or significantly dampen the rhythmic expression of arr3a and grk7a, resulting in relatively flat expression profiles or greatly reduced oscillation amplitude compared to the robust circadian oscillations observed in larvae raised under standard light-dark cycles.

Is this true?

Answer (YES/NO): YES